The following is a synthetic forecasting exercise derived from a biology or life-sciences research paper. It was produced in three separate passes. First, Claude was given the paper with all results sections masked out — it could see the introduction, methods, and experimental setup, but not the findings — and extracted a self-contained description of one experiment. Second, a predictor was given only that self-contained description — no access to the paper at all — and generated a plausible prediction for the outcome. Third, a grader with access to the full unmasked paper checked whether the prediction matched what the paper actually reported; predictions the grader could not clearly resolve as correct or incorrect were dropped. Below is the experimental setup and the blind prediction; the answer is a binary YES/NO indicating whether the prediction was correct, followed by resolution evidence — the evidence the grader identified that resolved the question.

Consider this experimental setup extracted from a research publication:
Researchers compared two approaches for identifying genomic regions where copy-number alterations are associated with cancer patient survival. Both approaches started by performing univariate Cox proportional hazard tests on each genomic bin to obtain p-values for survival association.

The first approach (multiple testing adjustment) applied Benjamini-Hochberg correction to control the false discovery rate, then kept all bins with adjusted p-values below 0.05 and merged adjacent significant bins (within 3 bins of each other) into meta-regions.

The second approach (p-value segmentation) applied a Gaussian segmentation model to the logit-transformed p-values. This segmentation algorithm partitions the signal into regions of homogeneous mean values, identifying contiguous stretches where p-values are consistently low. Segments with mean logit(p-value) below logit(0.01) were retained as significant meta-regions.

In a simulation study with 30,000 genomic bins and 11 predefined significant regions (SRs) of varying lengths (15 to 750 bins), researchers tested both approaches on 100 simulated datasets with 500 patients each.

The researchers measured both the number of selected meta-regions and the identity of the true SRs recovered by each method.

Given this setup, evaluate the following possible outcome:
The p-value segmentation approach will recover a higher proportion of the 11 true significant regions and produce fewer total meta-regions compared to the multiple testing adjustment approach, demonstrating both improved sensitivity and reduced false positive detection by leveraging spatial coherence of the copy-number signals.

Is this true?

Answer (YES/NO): NO